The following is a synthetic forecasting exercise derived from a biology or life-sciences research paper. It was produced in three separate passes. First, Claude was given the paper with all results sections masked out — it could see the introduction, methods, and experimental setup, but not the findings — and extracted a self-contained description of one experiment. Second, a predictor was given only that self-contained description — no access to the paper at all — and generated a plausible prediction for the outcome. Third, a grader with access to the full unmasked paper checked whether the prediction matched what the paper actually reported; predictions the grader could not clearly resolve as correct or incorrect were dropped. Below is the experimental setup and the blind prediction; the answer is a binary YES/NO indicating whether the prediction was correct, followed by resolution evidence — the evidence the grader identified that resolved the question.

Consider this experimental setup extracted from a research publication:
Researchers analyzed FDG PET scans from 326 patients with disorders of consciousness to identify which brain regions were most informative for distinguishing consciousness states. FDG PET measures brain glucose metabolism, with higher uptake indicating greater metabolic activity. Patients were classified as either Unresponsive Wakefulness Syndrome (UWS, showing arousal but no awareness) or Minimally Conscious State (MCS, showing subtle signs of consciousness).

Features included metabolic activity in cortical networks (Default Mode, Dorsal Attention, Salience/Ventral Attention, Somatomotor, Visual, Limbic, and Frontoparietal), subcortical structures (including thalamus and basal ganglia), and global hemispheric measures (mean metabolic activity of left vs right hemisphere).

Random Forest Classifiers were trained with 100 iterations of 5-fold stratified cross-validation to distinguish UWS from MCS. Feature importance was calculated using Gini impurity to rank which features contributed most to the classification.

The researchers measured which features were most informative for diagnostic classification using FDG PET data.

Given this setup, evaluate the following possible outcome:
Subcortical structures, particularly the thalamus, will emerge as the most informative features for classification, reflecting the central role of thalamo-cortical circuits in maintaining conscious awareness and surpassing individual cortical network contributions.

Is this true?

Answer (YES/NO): NO